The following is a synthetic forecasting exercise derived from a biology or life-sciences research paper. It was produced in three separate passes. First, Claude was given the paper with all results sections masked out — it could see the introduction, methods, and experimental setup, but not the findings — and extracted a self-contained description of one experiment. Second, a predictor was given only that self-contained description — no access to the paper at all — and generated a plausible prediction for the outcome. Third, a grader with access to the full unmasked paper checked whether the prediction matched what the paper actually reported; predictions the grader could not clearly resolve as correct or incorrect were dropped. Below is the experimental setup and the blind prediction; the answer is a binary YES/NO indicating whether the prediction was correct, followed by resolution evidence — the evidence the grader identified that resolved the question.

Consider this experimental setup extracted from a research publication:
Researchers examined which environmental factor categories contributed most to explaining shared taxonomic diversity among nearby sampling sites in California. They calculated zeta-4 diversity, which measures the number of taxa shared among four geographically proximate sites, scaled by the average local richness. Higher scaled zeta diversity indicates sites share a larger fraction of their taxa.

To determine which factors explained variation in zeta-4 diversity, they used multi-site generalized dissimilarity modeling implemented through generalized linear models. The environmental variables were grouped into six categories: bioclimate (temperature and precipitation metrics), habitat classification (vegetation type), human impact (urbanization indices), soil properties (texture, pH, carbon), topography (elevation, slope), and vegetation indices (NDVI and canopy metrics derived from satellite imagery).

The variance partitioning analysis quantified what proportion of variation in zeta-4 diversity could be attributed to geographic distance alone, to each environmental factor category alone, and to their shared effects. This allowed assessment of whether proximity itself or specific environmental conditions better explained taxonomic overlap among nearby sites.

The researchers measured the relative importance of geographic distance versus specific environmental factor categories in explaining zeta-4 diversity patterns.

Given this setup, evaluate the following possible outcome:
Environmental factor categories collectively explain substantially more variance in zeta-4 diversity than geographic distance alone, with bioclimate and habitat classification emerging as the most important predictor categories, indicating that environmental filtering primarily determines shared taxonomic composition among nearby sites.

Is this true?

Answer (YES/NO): NO